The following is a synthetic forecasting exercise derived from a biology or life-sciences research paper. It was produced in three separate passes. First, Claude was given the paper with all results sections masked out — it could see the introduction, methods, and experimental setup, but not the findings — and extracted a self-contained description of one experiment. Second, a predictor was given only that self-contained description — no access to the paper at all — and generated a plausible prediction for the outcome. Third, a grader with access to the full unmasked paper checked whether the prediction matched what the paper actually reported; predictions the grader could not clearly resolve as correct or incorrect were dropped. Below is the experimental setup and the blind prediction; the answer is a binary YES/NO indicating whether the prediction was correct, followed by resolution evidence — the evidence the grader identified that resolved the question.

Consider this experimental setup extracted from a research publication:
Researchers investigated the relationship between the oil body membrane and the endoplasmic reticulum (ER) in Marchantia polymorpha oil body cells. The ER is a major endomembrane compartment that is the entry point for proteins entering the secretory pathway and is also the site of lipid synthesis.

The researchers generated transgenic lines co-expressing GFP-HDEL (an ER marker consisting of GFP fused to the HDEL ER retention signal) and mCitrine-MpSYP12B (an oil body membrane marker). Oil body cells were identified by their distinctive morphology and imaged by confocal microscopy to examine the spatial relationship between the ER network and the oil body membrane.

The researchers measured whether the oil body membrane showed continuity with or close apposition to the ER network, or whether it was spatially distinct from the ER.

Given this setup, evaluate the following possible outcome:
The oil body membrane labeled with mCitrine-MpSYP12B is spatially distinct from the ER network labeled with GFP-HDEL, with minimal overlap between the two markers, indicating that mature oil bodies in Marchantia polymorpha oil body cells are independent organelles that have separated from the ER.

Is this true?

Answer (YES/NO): YES